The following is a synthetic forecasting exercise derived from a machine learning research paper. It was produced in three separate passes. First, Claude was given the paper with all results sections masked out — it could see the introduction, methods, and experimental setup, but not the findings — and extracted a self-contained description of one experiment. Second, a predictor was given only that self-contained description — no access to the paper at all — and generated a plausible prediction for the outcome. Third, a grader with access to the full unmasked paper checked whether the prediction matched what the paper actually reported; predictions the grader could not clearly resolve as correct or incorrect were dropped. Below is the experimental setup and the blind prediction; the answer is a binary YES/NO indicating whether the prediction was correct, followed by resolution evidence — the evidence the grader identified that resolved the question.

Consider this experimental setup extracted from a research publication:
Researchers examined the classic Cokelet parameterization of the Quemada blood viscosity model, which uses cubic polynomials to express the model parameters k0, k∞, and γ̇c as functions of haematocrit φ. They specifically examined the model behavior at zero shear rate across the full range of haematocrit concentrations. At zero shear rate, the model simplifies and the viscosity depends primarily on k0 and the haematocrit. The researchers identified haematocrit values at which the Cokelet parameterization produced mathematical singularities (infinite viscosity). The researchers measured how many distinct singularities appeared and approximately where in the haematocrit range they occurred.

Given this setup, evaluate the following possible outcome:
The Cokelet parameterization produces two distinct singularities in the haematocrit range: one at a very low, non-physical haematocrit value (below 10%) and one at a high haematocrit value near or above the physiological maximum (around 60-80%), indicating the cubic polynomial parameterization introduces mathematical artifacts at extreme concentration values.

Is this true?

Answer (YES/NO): NO